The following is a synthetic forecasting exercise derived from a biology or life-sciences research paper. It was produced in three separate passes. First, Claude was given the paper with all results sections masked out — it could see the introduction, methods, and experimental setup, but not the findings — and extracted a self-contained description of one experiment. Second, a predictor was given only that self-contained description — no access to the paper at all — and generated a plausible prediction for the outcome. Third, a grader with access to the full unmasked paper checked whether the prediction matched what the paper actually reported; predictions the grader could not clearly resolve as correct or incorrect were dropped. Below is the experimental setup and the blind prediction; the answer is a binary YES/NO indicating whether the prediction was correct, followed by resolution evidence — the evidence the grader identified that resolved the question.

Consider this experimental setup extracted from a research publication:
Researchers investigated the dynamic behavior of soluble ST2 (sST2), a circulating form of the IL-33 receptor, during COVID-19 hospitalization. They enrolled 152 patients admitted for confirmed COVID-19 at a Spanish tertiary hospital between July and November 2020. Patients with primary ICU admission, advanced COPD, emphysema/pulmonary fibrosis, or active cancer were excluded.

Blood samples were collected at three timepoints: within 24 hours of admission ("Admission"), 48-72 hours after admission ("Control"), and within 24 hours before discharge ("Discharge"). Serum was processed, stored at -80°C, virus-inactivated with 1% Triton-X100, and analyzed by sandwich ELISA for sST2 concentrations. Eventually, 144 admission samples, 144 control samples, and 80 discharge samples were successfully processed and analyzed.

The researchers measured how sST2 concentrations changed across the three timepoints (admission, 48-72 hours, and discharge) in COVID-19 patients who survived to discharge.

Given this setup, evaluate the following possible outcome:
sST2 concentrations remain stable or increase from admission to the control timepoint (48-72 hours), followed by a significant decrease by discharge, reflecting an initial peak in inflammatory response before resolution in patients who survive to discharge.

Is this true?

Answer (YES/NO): YES